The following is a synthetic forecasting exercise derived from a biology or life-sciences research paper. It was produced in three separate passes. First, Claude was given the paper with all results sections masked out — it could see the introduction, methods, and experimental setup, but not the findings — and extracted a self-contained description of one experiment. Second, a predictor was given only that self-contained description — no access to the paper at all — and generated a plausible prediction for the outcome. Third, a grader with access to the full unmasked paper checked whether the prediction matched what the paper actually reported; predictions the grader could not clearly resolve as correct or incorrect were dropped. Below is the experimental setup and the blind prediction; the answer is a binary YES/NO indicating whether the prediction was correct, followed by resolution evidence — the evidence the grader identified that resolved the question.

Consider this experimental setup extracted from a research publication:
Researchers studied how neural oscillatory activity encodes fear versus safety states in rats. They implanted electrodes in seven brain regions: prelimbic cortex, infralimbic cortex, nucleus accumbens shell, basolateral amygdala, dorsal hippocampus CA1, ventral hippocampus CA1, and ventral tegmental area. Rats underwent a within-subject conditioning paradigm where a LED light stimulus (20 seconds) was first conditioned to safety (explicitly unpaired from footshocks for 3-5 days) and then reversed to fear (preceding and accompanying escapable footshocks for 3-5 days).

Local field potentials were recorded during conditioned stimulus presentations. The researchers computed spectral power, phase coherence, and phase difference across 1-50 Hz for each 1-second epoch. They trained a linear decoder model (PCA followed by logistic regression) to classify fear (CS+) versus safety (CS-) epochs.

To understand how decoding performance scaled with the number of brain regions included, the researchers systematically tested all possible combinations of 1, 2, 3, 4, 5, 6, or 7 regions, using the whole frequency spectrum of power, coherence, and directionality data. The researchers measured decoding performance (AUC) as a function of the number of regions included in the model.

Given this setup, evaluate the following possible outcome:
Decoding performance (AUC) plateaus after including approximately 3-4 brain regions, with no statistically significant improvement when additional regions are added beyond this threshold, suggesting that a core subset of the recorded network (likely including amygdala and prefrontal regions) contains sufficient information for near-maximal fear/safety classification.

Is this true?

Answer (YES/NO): NO